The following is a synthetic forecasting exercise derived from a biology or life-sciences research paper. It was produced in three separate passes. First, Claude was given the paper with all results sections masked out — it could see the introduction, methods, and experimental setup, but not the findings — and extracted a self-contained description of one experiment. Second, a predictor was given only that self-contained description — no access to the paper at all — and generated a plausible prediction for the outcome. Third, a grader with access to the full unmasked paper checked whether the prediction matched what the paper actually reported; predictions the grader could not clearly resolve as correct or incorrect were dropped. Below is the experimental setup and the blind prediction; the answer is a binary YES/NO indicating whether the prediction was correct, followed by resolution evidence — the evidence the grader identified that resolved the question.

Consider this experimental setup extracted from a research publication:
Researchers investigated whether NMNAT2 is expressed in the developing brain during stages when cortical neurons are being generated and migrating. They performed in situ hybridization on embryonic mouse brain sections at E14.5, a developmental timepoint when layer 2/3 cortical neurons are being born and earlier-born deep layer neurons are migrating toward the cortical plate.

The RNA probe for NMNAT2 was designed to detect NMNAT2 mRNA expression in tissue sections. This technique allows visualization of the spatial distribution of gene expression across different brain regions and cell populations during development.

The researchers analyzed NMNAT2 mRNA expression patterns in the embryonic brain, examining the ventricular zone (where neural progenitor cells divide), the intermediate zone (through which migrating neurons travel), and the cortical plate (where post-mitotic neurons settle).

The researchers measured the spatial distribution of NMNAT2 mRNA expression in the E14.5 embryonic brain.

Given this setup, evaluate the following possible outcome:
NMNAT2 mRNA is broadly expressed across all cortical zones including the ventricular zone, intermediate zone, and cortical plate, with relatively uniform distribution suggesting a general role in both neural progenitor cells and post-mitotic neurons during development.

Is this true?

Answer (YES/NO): NO